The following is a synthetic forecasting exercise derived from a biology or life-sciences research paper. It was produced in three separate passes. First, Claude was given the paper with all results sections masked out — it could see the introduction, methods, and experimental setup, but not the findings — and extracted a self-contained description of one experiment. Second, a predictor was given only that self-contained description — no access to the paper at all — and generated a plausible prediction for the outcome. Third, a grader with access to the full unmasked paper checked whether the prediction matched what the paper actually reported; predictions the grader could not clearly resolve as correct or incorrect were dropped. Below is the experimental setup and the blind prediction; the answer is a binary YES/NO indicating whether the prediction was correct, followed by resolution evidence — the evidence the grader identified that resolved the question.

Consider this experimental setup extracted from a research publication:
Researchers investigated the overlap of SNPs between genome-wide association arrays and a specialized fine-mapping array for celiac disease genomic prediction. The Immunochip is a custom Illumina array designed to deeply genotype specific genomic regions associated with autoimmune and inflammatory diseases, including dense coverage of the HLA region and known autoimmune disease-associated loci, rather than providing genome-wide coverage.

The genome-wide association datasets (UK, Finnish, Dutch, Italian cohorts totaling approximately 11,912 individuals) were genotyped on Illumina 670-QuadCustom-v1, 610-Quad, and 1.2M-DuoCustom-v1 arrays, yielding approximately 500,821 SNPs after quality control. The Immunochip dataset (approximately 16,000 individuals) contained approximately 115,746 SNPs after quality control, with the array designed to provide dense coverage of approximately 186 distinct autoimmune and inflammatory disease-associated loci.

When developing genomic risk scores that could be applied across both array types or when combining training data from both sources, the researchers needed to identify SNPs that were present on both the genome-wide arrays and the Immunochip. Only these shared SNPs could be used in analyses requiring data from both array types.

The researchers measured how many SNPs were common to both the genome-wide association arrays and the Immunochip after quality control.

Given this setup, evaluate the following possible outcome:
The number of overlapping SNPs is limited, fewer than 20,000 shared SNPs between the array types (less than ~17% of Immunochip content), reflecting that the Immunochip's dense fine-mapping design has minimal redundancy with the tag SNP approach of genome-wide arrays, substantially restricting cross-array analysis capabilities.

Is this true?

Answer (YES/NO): YES